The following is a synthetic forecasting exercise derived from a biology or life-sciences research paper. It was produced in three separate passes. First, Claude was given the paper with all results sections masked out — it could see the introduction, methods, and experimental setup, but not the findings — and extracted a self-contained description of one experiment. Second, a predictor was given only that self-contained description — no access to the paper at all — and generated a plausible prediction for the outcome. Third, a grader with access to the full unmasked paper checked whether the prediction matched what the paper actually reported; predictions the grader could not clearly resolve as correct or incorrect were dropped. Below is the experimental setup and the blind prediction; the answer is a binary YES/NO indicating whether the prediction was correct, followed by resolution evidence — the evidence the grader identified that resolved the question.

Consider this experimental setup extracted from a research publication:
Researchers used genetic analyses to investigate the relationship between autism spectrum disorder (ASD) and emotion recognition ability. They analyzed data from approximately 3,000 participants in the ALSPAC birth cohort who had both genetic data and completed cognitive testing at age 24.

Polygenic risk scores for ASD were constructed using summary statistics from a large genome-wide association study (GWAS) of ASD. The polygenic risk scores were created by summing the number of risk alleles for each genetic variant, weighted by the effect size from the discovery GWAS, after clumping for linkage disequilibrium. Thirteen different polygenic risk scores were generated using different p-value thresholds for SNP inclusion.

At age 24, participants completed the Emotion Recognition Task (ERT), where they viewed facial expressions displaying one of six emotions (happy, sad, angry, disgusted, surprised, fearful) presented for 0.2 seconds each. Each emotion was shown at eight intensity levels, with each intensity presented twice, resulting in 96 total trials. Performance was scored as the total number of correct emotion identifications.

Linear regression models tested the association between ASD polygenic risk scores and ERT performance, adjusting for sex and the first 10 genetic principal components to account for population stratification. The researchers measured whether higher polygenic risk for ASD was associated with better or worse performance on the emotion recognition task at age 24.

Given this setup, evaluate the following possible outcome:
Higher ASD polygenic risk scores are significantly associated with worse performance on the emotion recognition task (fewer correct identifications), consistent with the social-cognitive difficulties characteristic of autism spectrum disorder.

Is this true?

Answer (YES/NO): NO